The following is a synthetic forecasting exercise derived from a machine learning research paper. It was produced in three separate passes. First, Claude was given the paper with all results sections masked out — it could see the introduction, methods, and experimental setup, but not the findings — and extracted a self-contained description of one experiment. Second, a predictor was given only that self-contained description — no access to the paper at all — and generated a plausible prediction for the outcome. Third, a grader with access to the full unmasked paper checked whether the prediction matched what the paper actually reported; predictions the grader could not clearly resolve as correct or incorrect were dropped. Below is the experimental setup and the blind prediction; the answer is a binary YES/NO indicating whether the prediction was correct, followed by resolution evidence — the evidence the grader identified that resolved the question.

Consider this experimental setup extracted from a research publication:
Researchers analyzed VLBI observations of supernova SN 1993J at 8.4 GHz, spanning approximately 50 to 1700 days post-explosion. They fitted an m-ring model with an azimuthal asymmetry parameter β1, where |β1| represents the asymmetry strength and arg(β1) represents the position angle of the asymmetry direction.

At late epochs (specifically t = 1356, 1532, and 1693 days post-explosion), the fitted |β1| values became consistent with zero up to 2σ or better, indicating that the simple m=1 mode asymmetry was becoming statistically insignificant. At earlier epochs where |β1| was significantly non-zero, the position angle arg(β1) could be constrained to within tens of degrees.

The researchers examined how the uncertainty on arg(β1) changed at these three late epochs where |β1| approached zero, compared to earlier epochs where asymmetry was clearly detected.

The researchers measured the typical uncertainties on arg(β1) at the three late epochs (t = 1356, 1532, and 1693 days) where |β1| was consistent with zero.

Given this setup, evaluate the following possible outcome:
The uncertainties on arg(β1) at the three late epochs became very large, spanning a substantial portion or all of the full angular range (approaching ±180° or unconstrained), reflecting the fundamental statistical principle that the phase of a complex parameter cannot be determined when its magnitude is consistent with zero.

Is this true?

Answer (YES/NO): YES